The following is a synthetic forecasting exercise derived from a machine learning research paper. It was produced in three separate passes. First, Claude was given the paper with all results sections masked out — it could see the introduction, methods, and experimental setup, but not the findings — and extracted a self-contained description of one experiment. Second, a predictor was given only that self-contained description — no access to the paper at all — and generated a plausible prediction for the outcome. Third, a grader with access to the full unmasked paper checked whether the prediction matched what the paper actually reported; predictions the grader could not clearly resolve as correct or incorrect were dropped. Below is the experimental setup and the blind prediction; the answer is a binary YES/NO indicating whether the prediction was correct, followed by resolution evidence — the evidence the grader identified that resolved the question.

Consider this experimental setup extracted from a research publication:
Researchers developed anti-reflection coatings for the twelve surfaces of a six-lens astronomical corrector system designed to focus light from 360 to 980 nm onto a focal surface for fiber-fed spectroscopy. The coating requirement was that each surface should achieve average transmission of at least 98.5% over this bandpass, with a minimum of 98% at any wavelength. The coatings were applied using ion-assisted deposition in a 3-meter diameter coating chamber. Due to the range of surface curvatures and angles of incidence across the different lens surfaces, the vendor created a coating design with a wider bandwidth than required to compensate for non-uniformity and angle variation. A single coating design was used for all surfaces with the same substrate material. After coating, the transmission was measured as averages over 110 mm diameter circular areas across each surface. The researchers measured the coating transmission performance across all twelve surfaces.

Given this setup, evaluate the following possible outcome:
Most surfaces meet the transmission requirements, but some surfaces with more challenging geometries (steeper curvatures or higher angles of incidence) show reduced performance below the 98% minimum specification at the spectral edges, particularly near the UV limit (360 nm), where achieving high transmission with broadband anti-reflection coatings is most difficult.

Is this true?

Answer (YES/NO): NO